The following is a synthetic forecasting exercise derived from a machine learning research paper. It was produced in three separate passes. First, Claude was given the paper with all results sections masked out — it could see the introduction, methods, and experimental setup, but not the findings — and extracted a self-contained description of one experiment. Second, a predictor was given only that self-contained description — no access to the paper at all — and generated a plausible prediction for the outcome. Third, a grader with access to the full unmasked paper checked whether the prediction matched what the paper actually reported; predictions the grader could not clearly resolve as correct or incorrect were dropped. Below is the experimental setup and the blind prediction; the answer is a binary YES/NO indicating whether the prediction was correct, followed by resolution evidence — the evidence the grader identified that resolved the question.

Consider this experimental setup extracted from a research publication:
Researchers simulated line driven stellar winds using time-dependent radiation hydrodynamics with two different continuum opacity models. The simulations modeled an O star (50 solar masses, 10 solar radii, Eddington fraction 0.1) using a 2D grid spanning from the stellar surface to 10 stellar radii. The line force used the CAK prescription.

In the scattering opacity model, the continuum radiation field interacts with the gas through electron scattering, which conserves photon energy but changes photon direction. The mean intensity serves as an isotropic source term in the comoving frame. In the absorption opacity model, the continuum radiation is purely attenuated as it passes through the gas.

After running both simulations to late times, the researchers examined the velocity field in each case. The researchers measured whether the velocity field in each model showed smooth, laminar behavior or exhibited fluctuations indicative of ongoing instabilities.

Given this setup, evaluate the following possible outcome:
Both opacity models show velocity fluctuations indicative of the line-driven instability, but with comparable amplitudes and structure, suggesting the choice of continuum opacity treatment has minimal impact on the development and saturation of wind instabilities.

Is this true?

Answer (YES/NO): NO